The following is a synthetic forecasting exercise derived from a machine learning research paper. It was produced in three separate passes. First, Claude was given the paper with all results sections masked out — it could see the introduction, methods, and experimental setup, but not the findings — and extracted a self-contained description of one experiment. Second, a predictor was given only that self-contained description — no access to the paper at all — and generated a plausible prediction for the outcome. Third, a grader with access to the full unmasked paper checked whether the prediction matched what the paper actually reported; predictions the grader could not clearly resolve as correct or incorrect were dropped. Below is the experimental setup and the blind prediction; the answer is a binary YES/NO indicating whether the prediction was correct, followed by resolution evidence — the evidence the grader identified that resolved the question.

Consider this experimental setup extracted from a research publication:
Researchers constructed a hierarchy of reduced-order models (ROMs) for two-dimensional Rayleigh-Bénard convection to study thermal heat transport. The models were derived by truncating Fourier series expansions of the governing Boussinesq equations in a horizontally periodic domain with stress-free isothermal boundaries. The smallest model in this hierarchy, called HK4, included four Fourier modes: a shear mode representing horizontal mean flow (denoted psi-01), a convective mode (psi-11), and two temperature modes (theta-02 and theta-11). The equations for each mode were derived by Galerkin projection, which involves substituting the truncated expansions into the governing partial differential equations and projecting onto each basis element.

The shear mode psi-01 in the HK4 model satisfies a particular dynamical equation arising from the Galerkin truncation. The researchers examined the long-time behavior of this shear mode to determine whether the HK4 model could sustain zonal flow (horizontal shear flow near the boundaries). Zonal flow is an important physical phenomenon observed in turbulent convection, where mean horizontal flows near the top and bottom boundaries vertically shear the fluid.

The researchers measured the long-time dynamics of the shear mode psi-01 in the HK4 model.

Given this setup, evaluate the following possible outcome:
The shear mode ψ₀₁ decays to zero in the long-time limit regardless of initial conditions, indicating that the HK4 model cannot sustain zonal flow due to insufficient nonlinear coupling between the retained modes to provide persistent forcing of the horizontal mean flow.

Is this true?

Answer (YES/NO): YES